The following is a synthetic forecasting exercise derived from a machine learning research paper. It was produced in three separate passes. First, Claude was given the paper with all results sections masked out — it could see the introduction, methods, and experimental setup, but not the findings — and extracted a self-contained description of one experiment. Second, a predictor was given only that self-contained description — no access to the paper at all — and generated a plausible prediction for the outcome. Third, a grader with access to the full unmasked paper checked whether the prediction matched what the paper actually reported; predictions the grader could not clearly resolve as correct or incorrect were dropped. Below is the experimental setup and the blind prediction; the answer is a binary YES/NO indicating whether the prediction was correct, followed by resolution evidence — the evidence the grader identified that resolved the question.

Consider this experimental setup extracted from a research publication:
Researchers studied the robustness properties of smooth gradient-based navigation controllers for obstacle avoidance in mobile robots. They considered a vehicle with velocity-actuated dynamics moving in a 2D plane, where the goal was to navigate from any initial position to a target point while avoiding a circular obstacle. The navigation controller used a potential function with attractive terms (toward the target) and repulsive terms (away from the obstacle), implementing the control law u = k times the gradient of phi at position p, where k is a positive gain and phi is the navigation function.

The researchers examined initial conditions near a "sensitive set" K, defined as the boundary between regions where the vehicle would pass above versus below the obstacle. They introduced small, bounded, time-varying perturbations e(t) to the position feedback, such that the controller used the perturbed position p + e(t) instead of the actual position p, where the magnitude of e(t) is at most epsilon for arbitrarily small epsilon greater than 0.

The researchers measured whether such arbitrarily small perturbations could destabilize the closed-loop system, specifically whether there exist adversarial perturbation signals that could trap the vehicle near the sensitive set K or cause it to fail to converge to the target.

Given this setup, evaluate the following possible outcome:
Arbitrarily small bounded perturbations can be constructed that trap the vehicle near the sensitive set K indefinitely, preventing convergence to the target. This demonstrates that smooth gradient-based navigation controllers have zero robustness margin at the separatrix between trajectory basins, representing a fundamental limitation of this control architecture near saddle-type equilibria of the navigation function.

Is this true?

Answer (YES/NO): YES